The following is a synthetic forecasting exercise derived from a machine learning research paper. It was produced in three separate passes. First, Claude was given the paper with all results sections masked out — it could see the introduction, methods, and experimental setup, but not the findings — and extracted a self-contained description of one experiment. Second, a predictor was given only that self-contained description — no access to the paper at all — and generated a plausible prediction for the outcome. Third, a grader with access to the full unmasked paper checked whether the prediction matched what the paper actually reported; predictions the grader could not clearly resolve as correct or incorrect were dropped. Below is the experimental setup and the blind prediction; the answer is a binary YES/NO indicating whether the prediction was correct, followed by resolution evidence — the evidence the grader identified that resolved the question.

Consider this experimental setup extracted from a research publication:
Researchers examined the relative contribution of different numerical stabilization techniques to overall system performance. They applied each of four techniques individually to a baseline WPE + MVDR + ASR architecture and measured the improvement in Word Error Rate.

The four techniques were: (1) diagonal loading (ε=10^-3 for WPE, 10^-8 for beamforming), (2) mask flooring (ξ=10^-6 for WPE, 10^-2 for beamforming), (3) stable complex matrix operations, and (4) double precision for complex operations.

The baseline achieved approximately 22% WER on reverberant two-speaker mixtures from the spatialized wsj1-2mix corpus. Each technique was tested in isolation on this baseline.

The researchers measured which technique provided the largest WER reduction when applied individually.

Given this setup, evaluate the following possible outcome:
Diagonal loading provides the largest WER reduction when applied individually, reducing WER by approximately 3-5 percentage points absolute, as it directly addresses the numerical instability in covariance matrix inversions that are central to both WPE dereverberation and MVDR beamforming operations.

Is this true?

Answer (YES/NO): NO